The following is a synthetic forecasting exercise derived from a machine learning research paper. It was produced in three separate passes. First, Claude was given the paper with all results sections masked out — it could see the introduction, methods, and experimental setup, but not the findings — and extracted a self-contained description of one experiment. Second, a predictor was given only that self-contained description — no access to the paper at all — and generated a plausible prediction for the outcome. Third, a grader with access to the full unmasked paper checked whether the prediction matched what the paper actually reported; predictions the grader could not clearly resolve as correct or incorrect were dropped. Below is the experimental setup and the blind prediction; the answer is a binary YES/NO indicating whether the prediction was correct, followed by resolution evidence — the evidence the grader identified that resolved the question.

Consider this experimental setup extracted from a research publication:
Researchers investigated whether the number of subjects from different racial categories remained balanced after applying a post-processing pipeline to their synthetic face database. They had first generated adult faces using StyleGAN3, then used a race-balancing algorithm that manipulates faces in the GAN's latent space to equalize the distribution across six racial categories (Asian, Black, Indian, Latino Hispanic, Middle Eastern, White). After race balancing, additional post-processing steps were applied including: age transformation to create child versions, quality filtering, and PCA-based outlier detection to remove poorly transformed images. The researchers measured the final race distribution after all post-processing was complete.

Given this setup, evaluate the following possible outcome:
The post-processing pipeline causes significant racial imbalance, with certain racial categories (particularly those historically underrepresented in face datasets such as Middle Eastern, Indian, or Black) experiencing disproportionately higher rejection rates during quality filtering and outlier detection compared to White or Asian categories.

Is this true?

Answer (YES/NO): NO